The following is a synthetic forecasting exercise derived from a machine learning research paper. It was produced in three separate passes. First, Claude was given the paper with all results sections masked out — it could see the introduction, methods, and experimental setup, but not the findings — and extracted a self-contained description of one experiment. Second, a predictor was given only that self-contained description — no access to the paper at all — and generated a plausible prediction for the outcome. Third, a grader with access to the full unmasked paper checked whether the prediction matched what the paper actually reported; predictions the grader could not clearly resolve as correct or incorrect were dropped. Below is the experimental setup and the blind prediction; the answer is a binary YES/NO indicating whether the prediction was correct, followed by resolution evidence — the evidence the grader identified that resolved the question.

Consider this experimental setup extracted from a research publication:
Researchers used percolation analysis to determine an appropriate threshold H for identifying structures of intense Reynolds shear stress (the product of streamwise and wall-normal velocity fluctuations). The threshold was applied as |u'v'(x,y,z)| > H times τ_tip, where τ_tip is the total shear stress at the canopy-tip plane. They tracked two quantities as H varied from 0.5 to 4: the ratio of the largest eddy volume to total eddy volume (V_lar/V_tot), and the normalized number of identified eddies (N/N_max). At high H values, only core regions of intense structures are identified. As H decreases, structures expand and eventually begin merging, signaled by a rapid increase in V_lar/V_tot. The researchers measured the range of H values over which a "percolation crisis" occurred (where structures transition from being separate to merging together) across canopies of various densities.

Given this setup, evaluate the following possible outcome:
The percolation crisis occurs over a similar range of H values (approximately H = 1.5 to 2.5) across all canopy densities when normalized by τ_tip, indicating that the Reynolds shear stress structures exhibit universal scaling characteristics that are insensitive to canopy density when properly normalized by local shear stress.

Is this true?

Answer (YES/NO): NO